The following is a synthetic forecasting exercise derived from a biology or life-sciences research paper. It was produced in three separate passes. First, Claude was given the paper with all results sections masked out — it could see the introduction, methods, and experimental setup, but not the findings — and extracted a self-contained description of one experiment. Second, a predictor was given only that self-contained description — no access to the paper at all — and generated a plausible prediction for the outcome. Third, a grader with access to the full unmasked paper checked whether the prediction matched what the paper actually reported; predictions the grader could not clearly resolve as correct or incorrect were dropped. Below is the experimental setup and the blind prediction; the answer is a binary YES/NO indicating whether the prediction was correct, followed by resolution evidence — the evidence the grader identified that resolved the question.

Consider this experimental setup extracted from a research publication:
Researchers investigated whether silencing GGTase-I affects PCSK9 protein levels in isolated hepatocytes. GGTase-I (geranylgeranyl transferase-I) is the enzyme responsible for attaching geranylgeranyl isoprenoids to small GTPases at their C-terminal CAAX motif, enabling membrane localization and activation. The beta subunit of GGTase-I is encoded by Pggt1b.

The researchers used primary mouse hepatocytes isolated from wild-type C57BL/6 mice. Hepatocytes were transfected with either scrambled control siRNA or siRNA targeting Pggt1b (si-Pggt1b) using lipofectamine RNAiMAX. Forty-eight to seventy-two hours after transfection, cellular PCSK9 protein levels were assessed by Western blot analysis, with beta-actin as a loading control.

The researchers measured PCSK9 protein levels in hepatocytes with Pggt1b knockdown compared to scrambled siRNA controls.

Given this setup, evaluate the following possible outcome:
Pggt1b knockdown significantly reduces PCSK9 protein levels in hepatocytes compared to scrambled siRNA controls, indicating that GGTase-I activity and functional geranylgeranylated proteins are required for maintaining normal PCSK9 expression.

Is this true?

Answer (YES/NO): NO